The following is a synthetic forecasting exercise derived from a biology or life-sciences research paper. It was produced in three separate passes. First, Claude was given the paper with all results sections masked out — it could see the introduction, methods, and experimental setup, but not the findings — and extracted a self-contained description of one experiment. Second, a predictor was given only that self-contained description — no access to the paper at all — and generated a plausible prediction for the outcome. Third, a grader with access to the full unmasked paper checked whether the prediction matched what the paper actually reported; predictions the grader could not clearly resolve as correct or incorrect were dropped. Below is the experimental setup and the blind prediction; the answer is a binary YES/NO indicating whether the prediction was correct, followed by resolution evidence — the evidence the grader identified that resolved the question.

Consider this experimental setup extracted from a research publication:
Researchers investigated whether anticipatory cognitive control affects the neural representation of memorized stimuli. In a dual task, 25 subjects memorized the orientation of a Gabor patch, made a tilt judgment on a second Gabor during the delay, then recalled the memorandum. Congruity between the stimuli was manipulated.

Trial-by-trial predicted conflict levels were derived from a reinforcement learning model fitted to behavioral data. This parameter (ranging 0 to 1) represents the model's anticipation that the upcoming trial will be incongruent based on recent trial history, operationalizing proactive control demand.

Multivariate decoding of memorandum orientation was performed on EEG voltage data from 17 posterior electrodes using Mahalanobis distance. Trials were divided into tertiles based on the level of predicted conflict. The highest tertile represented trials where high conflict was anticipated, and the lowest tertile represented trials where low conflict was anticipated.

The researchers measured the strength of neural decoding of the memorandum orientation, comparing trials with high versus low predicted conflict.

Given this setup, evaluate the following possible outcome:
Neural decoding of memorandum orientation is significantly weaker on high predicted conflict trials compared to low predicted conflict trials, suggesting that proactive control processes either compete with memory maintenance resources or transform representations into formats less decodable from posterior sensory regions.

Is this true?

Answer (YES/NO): NO